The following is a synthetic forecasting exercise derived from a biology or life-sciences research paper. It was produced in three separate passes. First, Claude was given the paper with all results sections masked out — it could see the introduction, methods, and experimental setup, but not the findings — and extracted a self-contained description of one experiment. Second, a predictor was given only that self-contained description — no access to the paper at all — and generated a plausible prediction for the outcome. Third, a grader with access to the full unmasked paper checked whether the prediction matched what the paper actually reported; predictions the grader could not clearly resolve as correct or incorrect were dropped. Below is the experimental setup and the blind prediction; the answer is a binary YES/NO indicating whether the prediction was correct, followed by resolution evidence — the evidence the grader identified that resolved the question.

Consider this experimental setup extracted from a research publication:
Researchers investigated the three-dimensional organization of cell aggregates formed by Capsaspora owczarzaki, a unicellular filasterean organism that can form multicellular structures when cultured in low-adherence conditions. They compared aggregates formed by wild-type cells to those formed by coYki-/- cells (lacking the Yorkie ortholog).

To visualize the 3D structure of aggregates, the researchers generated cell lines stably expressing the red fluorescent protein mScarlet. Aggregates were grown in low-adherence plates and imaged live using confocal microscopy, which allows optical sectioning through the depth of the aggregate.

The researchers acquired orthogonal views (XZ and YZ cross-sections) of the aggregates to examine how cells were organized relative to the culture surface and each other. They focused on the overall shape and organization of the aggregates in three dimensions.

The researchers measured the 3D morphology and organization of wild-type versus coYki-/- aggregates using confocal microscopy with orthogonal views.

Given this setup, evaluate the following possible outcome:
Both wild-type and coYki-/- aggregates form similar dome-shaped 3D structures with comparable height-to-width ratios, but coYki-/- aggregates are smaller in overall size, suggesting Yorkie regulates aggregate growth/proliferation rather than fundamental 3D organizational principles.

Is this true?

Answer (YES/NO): NO